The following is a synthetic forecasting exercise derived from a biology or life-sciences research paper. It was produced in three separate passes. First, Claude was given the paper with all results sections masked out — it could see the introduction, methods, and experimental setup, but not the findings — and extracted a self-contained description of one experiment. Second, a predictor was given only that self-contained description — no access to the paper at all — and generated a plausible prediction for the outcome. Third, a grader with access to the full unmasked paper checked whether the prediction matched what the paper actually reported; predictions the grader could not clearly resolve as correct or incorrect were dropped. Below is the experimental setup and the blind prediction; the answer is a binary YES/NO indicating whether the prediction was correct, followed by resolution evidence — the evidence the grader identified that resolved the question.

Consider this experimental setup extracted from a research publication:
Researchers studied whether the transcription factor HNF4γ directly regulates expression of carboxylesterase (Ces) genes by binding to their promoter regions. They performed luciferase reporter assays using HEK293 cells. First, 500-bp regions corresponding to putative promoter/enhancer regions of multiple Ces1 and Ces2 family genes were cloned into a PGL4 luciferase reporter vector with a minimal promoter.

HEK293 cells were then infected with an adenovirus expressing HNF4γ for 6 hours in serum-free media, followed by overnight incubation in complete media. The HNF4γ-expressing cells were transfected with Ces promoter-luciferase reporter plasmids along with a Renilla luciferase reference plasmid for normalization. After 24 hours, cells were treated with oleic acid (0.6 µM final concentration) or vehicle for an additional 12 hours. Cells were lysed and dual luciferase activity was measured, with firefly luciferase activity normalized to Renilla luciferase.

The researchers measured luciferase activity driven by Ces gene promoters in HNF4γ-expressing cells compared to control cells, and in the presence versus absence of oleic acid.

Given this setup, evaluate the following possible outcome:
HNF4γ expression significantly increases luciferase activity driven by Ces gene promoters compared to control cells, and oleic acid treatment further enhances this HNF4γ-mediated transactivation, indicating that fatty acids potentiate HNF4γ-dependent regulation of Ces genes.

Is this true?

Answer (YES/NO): YES